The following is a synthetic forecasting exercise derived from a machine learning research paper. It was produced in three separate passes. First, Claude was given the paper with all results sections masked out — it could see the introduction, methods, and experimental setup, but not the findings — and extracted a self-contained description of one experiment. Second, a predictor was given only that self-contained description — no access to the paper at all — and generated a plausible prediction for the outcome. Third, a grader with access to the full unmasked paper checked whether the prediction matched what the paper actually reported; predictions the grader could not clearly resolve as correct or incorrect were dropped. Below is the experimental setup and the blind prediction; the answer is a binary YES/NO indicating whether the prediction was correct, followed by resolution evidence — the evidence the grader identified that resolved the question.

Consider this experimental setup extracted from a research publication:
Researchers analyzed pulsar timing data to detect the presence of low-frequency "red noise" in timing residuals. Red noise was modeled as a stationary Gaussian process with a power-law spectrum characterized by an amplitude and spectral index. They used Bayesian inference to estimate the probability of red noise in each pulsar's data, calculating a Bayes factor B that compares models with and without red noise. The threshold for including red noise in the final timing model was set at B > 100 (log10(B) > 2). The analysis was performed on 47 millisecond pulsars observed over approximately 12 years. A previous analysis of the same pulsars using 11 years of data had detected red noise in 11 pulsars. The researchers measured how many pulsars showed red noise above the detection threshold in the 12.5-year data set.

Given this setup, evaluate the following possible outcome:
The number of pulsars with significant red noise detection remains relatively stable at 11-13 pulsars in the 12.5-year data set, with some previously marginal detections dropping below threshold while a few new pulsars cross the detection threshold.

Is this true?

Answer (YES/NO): NO